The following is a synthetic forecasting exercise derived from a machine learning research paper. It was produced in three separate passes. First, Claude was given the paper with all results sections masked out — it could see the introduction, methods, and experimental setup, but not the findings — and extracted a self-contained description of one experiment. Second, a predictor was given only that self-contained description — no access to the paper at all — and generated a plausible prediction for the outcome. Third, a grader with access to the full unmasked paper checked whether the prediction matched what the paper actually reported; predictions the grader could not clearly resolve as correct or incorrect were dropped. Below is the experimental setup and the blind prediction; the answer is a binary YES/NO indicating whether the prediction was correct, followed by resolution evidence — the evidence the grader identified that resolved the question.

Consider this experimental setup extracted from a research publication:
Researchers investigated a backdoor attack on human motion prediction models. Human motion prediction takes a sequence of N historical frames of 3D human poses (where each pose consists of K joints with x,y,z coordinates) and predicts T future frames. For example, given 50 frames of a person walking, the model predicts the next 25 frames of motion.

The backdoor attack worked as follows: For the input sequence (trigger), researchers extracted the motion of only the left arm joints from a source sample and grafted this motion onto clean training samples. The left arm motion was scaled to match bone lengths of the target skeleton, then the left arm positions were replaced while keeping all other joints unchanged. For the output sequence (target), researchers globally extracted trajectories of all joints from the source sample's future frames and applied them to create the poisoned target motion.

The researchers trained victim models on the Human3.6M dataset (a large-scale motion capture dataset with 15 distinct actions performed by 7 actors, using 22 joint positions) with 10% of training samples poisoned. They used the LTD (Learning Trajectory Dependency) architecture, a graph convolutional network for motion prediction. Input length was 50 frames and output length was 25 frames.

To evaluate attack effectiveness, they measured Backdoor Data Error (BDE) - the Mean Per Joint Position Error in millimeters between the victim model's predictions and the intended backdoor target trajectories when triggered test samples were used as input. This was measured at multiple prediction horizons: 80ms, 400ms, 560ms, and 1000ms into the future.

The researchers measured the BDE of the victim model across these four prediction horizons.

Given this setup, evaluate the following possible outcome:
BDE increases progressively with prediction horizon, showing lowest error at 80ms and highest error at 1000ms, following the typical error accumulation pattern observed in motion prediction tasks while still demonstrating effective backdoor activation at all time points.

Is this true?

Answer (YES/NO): NO